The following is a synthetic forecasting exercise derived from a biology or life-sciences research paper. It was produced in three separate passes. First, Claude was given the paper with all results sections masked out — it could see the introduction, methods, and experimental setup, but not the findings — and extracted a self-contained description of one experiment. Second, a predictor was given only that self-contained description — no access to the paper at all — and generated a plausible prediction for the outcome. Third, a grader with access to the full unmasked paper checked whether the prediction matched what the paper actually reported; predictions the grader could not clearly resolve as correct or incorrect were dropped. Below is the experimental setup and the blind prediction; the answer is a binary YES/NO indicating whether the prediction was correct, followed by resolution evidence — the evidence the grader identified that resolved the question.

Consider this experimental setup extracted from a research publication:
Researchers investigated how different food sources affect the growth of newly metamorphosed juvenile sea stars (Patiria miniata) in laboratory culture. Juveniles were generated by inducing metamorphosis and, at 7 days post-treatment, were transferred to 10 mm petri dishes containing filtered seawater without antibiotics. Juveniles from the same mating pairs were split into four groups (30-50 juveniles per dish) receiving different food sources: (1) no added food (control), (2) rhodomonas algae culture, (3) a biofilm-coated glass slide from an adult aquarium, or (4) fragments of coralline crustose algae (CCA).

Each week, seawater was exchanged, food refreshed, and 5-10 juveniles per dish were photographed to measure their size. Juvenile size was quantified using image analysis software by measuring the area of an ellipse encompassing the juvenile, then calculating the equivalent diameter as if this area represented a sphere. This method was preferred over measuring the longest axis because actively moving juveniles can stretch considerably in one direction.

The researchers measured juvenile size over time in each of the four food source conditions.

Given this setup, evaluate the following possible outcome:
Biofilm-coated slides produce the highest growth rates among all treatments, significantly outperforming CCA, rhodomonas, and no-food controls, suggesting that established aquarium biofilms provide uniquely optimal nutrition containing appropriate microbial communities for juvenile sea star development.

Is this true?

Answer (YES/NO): NO